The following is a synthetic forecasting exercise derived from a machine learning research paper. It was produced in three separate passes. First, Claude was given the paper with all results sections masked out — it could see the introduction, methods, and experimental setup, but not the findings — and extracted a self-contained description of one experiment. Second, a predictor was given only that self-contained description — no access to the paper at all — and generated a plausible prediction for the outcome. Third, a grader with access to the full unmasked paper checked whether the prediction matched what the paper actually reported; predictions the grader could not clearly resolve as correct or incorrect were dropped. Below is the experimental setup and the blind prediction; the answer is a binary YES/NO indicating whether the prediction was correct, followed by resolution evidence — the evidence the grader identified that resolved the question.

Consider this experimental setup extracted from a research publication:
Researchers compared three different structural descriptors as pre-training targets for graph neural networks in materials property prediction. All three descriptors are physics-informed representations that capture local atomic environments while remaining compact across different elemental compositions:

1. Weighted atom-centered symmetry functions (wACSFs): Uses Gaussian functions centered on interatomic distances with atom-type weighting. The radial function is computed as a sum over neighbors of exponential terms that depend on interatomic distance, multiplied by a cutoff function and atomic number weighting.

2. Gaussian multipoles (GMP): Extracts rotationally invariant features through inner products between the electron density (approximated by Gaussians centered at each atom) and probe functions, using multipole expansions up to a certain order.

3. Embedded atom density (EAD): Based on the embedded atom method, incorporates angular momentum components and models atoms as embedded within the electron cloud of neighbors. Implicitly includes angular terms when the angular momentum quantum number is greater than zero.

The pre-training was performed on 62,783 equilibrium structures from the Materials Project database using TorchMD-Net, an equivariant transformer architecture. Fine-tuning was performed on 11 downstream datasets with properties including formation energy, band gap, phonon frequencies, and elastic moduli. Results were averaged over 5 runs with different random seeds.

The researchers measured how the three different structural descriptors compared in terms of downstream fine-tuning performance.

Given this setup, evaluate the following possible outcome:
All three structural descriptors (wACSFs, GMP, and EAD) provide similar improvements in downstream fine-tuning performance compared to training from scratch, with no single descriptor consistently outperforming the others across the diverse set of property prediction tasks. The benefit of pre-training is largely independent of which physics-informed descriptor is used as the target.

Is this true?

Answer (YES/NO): NO